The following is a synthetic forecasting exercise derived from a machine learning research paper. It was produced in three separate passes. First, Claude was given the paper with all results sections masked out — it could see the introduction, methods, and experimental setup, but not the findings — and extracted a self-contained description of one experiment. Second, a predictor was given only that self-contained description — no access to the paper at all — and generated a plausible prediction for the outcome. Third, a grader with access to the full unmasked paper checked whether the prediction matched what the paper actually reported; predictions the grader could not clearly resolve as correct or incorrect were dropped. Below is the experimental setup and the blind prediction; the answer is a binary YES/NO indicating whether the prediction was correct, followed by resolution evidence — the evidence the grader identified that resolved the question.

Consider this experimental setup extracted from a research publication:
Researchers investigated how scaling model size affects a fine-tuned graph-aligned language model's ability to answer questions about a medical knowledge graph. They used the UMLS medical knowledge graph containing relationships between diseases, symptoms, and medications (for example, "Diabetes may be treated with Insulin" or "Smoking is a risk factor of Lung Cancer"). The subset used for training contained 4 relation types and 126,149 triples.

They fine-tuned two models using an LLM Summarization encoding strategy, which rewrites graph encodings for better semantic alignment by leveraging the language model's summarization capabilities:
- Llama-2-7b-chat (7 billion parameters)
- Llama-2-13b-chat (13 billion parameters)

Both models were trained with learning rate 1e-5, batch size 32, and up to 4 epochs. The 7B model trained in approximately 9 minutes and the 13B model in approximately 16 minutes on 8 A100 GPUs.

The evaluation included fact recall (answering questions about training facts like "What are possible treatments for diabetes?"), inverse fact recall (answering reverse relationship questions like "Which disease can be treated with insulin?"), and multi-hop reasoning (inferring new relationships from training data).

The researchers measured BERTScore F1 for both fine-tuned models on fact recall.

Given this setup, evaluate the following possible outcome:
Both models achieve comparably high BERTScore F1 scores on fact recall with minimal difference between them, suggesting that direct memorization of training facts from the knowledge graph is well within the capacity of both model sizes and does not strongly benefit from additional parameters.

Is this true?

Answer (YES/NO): YES